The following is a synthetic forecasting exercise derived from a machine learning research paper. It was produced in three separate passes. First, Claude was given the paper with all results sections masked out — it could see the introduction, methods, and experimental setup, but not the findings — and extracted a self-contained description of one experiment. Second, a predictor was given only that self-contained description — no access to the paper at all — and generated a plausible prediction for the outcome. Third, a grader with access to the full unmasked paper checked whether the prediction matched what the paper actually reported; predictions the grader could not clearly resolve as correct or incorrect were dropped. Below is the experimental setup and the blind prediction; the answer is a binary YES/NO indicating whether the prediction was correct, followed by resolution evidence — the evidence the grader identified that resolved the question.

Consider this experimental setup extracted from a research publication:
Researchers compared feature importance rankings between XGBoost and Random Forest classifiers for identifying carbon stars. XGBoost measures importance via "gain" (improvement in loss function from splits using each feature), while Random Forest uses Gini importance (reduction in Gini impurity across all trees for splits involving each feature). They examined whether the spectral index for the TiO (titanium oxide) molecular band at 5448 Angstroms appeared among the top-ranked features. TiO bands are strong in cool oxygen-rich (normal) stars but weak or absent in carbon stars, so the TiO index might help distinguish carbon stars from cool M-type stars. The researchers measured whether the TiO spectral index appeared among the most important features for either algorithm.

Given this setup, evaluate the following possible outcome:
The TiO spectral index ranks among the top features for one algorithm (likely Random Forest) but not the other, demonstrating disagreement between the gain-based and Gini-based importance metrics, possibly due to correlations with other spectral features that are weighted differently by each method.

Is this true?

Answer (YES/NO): YES